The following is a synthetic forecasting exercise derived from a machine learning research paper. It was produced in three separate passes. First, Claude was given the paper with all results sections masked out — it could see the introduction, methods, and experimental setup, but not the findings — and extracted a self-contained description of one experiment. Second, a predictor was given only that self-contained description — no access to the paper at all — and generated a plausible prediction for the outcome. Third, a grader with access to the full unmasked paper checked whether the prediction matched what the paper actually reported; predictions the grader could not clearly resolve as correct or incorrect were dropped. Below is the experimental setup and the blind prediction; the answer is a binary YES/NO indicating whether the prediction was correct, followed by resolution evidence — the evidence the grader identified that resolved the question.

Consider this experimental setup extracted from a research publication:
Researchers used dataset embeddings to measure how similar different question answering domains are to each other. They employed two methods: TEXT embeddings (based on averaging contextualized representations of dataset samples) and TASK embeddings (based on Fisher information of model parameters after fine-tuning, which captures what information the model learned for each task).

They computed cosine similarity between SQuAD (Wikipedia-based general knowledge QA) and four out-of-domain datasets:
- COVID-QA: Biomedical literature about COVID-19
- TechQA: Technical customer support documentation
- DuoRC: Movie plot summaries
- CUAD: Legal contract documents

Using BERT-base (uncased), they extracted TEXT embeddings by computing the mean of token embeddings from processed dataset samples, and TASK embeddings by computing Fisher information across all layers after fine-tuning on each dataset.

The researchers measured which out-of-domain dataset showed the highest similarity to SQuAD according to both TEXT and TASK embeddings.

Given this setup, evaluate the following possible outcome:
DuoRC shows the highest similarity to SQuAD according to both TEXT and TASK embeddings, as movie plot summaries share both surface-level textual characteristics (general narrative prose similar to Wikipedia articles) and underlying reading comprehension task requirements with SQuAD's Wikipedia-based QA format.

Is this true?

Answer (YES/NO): YES